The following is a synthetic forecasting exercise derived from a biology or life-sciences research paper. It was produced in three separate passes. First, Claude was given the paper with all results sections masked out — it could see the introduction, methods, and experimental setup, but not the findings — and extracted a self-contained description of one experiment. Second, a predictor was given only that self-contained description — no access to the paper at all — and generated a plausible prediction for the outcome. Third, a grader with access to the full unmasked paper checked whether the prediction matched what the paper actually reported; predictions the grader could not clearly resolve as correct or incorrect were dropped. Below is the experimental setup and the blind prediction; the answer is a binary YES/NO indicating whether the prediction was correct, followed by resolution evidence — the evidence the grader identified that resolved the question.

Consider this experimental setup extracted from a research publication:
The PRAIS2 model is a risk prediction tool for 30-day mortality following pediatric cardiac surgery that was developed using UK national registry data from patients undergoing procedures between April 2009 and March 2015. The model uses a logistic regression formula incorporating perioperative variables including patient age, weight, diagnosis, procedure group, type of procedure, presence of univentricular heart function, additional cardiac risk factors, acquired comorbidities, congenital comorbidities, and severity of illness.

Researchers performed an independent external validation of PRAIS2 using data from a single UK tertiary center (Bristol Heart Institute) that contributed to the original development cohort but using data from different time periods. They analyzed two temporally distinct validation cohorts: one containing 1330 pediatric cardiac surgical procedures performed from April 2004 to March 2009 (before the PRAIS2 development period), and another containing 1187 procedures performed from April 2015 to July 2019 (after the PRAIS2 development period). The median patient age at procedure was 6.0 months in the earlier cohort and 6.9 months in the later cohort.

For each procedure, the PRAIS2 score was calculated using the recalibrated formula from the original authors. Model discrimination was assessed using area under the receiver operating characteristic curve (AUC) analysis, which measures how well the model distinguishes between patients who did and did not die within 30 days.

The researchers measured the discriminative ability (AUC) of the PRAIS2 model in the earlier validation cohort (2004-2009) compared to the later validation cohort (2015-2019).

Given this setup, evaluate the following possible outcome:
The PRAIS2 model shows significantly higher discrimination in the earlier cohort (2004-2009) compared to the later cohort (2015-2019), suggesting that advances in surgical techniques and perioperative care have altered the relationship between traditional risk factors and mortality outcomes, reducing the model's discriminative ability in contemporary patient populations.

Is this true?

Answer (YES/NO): NO